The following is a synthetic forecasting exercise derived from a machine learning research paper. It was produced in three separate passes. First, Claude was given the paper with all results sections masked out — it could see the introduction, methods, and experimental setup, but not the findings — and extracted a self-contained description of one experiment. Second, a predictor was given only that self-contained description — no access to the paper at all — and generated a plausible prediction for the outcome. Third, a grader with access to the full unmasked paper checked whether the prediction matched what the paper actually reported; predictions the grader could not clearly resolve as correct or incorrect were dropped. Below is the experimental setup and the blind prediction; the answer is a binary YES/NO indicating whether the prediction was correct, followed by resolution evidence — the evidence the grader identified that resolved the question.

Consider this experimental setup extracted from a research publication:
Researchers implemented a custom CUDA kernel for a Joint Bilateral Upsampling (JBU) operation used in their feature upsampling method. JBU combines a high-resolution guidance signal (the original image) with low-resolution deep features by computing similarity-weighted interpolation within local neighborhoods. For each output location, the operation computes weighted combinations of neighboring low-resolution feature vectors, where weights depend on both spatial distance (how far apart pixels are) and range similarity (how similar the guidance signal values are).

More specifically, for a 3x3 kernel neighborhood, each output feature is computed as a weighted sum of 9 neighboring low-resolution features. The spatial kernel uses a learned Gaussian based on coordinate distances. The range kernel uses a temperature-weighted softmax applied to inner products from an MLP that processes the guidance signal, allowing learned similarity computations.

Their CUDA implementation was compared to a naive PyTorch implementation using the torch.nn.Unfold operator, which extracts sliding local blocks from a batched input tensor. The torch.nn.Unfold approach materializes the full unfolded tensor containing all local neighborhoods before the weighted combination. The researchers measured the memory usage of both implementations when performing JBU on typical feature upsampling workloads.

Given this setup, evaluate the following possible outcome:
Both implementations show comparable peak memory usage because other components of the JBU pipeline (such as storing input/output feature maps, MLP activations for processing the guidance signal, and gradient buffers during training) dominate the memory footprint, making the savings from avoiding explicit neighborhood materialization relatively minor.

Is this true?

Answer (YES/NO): NO